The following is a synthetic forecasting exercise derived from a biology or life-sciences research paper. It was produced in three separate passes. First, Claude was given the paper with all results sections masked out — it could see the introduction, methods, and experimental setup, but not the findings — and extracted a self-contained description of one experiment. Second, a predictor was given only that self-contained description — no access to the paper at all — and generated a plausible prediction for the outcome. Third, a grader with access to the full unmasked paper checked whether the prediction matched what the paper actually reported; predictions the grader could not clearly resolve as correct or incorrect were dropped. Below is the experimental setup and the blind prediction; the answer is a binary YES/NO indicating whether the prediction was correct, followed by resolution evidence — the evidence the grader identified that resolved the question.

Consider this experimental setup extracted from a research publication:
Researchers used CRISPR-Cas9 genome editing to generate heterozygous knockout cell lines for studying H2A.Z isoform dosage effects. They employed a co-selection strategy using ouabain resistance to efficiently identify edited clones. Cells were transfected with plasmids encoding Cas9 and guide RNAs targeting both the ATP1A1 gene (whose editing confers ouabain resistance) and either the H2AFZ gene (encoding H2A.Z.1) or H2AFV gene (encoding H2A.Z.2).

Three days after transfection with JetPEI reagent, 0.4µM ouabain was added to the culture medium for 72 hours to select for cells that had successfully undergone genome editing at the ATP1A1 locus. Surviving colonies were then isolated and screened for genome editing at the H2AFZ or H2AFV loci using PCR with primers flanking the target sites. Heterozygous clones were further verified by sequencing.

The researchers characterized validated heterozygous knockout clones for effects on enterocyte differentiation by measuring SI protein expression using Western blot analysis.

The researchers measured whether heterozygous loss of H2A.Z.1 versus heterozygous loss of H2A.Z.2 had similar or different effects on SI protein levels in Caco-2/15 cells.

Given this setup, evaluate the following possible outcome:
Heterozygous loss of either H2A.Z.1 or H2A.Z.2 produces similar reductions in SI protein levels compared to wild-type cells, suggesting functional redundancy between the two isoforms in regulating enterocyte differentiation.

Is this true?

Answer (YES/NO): NO